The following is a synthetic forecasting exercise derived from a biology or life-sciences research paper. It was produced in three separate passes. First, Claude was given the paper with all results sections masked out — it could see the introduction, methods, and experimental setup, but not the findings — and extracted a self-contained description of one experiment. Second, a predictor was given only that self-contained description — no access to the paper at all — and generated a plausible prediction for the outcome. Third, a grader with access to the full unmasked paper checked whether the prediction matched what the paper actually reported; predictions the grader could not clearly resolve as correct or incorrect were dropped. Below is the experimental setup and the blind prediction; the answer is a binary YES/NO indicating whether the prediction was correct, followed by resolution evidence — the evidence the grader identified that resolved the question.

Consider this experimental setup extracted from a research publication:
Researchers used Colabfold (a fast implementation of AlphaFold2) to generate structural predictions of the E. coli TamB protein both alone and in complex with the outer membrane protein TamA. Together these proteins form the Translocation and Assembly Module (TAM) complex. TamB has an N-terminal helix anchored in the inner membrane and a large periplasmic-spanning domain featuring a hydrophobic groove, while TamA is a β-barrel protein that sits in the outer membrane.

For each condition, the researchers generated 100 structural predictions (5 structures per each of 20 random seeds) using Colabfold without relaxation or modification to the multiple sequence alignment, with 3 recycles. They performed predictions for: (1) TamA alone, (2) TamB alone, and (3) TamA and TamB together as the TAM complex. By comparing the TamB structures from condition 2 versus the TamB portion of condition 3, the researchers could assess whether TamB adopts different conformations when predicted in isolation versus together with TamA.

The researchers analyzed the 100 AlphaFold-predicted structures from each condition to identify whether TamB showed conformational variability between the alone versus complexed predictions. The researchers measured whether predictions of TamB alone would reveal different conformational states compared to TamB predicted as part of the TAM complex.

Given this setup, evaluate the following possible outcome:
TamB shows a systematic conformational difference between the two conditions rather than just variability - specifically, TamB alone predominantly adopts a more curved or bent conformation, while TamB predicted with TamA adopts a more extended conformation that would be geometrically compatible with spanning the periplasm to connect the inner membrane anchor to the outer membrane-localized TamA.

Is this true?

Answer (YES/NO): NO